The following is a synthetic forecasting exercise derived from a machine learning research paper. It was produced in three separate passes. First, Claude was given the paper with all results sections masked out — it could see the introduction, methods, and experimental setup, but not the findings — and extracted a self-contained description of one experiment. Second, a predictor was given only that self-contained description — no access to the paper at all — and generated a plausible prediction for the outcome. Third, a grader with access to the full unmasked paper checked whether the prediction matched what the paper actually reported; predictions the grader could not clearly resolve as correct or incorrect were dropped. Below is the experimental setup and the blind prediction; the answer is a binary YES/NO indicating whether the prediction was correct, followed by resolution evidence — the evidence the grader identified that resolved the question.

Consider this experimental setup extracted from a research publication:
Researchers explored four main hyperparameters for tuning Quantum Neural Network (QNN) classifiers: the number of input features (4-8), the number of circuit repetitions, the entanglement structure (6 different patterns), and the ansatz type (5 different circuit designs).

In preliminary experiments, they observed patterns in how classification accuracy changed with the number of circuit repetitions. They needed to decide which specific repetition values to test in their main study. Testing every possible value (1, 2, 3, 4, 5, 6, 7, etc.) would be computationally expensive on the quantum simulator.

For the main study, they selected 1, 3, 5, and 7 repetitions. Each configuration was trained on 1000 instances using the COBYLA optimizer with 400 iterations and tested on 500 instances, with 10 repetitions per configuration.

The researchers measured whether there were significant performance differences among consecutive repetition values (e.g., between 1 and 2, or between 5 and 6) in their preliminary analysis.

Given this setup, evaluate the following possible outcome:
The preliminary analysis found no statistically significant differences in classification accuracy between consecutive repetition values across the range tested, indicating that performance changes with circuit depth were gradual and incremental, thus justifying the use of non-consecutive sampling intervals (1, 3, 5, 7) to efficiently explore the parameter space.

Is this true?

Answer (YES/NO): YES